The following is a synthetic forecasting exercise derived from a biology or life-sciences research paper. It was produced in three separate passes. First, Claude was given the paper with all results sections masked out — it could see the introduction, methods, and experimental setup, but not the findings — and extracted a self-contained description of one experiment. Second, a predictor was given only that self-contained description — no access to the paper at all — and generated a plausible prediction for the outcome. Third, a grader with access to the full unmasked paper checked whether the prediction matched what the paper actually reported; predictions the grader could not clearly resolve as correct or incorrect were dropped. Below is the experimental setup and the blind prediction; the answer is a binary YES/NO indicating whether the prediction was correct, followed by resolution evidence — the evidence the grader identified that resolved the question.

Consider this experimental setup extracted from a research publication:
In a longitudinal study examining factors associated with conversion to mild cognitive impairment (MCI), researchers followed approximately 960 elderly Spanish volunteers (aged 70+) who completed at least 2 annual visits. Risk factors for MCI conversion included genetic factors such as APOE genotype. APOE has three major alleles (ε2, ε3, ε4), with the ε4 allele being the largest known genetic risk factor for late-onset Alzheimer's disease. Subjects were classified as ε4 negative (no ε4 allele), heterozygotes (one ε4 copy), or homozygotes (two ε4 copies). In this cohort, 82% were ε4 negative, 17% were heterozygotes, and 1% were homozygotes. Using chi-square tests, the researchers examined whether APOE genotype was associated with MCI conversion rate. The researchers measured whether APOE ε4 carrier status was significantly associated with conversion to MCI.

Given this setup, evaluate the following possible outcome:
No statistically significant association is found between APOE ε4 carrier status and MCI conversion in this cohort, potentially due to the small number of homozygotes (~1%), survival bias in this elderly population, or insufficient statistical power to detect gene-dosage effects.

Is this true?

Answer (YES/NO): NO